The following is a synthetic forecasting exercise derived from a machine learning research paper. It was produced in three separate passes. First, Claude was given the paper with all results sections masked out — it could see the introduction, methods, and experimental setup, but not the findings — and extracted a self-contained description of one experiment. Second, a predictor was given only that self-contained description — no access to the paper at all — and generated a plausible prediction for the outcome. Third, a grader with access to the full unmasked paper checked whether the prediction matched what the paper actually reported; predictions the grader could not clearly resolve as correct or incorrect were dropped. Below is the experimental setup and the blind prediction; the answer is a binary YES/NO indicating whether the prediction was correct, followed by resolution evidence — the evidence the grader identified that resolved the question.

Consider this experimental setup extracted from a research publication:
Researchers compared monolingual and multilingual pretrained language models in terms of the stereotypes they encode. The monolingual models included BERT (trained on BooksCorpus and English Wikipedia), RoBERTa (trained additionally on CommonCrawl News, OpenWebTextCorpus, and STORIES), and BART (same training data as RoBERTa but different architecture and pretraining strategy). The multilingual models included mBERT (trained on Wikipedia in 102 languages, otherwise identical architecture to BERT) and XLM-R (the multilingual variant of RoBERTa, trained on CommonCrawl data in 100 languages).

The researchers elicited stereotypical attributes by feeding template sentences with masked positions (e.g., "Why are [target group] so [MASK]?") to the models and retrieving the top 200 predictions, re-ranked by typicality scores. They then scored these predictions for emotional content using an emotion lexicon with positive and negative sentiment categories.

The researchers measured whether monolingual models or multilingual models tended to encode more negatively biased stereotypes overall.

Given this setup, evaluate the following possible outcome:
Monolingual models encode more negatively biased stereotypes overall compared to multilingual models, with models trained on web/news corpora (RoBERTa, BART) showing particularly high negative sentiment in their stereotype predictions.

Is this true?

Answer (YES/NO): NO